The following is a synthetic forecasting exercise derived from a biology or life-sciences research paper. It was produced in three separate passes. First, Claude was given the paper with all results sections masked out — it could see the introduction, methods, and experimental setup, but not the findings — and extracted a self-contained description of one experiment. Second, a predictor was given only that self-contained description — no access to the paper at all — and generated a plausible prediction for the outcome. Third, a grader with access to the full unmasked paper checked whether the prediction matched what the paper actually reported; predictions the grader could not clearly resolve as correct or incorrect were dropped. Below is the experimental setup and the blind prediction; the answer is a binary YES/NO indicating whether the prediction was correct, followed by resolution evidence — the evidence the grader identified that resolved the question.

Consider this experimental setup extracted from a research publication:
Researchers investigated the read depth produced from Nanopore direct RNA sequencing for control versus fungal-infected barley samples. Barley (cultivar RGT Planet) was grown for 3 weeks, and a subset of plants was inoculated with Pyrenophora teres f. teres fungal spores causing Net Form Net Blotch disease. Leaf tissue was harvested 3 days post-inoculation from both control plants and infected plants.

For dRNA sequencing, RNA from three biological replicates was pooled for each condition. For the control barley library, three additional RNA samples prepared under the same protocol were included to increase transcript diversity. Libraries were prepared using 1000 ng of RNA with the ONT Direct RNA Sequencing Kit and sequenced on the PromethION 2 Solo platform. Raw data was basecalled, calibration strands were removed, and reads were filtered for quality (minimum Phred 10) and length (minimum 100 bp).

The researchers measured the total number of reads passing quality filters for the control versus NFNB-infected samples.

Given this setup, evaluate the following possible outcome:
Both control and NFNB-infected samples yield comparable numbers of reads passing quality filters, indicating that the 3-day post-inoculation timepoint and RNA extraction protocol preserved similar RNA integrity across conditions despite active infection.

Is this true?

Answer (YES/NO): NO